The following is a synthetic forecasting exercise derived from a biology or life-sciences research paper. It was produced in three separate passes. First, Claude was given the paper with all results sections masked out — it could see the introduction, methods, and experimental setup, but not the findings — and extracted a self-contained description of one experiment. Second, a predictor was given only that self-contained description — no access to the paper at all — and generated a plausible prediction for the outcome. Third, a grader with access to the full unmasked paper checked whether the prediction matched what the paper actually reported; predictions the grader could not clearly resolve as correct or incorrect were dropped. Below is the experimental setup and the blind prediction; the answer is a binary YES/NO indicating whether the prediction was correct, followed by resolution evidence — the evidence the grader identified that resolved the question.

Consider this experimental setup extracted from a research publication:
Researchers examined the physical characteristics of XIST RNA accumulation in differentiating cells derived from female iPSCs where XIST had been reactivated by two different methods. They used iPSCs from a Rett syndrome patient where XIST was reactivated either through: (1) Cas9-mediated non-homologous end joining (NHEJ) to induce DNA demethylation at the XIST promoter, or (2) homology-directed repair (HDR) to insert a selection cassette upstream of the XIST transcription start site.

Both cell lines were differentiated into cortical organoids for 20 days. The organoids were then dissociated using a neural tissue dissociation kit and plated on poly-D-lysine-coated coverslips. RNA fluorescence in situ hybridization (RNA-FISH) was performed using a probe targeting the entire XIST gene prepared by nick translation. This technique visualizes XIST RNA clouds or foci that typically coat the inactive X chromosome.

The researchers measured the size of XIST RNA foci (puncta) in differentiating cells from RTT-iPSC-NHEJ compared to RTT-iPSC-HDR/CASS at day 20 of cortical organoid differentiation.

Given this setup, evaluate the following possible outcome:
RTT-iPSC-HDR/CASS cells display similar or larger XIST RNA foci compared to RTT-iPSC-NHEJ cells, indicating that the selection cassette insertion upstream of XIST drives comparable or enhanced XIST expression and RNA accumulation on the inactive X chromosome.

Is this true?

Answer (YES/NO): NO